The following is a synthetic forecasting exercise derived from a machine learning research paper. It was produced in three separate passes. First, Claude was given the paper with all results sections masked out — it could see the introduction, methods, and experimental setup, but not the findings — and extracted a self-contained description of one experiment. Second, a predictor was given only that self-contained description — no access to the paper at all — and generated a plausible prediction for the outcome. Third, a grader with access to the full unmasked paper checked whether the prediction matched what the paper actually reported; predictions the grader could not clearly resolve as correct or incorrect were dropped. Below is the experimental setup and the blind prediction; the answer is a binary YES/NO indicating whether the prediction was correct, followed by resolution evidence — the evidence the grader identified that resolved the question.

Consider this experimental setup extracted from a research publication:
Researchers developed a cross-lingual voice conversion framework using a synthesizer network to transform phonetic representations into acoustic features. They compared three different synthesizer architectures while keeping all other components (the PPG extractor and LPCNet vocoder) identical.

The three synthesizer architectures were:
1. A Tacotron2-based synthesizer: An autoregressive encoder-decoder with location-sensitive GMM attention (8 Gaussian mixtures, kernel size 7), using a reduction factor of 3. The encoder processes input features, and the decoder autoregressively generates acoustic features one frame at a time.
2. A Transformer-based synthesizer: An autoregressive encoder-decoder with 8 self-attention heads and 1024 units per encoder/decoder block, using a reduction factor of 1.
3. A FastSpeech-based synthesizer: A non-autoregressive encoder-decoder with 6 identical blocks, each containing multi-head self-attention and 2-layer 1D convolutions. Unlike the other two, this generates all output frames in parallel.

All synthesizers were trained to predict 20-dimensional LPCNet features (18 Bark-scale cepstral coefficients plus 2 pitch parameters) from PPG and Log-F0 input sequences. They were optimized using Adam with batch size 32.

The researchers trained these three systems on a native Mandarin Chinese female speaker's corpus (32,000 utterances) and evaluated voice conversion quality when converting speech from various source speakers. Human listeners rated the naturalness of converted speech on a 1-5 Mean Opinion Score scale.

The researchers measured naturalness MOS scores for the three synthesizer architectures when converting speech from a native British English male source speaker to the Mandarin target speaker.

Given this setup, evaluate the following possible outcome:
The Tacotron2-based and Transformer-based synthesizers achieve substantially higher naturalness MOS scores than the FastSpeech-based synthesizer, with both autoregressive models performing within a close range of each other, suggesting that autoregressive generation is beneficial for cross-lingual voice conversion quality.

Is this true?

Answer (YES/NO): NO